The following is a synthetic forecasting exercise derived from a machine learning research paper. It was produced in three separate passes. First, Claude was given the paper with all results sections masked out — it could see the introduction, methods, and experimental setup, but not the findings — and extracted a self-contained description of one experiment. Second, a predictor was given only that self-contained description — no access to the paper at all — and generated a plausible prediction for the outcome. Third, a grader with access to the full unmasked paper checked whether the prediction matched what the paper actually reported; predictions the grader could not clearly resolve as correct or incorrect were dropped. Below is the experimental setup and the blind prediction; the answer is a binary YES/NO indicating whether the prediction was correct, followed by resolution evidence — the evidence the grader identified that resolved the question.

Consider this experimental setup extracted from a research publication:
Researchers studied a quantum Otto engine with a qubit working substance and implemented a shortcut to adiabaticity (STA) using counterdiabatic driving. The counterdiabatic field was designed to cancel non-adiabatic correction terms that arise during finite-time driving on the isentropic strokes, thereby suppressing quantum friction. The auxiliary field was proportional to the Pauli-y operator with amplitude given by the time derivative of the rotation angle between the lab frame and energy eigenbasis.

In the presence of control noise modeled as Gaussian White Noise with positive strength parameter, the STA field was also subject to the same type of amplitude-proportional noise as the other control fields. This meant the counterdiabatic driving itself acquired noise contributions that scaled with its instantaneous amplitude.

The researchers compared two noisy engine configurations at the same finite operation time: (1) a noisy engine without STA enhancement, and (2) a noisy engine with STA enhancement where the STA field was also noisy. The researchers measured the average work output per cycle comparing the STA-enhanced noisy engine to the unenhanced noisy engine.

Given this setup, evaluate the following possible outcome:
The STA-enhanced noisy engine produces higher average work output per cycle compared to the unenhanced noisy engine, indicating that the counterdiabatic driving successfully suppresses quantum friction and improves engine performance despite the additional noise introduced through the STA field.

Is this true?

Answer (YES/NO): NO